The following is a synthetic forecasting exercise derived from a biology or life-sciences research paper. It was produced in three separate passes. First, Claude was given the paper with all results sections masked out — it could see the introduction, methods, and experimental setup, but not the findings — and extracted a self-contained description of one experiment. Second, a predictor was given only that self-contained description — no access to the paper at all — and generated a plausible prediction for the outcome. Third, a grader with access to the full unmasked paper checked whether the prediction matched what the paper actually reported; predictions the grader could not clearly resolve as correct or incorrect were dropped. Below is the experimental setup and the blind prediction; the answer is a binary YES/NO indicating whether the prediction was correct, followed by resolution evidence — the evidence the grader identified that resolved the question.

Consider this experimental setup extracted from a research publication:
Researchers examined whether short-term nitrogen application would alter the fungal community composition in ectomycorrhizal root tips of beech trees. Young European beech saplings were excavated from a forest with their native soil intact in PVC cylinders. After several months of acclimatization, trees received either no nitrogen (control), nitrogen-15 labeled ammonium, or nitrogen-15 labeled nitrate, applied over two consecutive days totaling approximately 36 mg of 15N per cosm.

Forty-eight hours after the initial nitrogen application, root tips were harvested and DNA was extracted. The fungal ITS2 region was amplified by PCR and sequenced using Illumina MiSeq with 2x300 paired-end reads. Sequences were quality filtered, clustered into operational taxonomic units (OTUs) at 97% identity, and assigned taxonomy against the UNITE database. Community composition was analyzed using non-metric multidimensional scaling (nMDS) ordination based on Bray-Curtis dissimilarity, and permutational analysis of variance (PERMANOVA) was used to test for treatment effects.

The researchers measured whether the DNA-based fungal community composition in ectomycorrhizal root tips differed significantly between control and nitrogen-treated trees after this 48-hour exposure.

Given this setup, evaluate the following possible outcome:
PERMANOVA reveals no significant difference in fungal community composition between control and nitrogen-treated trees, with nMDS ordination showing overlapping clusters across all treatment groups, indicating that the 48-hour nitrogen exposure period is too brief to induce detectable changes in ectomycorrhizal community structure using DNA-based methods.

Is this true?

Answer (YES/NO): YES